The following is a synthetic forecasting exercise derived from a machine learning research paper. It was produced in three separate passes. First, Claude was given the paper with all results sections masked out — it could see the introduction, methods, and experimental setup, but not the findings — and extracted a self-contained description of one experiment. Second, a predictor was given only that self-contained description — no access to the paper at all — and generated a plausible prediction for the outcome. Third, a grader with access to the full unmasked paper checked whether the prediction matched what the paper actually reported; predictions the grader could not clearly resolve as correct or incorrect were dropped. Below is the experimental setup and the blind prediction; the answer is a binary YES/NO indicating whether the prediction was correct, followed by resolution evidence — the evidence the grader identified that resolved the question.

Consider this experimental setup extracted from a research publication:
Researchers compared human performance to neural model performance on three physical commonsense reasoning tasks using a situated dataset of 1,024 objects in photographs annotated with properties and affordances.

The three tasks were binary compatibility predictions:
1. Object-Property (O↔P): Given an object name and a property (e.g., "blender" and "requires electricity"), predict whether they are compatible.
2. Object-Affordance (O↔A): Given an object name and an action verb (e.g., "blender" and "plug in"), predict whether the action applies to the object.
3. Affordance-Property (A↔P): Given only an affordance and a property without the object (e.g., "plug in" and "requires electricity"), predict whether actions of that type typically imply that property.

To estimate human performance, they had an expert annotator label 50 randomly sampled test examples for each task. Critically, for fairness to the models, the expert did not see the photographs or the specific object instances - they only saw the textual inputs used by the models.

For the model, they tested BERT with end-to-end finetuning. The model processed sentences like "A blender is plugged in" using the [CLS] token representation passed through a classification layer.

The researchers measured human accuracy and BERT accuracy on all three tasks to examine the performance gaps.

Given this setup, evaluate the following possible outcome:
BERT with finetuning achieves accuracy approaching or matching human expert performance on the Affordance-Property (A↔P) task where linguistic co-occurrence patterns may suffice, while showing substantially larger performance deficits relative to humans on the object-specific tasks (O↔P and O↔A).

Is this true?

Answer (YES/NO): NO